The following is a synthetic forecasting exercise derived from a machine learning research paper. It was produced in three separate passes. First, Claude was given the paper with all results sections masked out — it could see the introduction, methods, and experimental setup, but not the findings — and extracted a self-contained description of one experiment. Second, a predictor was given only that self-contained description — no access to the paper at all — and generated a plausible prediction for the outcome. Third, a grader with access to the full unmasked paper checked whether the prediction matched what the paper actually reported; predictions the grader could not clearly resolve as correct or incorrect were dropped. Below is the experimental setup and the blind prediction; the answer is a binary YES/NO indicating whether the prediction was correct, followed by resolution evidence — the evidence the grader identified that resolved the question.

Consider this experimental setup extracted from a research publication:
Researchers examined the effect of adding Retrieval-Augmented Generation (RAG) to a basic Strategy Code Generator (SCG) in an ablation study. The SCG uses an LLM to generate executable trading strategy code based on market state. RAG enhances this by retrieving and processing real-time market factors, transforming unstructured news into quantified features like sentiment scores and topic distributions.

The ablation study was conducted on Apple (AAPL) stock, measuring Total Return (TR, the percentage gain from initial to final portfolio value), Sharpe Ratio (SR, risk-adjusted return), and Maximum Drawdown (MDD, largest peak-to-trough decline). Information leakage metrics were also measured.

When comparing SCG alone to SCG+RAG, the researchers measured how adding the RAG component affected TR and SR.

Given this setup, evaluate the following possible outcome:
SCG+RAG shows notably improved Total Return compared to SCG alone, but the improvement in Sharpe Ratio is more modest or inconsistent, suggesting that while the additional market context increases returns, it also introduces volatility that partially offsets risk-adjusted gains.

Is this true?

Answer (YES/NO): NO